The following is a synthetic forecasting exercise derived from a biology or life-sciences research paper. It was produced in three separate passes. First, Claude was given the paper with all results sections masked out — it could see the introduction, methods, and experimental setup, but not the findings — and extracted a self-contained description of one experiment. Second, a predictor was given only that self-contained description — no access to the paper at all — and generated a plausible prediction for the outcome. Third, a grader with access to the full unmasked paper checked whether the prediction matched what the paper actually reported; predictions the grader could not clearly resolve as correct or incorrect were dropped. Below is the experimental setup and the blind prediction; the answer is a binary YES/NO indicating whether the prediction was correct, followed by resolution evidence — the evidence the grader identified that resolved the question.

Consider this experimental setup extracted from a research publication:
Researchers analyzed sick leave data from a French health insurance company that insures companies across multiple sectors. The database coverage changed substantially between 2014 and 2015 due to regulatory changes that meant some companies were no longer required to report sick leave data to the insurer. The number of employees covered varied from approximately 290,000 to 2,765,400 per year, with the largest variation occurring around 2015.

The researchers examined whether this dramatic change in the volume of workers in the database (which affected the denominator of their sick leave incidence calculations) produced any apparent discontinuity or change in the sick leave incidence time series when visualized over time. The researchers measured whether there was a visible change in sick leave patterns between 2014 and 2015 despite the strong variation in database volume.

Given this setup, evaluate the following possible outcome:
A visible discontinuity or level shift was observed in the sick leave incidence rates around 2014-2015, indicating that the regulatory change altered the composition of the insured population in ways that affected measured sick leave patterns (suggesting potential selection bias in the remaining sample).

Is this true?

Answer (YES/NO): NO